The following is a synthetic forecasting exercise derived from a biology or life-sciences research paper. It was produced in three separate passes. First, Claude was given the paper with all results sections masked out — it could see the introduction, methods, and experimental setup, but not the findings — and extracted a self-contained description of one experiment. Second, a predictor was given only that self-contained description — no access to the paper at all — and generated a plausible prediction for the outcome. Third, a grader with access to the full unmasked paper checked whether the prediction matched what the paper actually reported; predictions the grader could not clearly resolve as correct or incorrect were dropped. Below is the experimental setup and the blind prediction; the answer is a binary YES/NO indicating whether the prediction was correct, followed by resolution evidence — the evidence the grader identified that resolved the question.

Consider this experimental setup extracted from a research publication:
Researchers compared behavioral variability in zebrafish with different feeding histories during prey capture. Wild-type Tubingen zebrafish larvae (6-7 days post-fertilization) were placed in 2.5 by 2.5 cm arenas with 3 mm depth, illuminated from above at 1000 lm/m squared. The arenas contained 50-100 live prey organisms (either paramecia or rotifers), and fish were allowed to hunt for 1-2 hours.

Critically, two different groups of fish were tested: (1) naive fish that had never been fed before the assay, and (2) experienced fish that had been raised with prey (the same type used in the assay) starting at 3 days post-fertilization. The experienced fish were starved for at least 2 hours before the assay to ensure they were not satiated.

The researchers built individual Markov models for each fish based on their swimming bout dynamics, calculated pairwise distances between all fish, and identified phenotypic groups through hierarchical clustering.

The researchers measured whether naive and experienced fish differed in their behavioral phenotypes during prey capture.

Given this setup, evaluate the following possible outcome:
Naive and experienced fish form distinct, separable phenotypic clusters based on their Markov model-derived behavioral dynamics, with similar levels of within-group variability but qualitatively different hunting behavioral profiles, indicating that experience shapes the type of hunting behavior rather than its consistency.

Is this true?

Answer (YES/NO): NO